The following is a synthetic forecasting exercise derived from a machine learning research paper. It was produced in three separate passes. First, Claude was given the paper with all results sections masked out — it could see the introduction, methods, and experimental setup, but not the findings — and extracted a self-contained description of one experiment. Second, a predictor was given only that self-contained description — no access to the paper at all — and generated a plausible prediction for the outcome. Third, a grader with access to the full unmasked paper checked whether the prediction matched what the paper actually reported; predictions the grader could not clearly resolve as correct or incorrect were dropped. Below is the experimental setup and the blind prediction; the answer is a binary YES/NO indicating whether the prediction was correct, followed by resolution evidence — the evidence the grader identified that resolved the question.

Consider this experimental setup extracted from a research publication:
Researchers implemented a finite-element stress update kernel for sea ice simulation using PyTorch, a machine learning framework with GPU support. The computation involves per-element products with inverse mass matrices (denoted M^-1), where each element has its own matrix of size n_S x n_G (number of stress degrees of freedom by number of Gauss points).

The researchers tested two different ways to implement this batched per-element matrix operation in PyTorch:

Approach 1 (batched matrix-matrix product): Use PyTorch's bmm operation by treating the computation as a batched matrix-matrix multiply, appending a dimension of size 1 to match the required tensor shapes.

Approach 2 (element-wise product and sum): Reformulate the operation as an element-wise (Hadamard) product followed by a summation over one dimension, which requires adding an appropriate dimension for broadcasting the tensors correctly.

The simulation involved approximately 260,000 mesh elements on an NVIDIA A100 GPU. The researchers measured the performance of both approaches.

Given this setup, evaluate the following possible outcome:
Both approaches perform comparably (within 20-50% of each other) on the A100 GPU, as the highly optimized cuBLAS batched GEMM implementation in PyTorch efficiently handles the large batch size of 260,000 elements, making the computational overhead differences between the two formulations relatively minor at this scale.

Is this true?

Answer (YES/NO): NO